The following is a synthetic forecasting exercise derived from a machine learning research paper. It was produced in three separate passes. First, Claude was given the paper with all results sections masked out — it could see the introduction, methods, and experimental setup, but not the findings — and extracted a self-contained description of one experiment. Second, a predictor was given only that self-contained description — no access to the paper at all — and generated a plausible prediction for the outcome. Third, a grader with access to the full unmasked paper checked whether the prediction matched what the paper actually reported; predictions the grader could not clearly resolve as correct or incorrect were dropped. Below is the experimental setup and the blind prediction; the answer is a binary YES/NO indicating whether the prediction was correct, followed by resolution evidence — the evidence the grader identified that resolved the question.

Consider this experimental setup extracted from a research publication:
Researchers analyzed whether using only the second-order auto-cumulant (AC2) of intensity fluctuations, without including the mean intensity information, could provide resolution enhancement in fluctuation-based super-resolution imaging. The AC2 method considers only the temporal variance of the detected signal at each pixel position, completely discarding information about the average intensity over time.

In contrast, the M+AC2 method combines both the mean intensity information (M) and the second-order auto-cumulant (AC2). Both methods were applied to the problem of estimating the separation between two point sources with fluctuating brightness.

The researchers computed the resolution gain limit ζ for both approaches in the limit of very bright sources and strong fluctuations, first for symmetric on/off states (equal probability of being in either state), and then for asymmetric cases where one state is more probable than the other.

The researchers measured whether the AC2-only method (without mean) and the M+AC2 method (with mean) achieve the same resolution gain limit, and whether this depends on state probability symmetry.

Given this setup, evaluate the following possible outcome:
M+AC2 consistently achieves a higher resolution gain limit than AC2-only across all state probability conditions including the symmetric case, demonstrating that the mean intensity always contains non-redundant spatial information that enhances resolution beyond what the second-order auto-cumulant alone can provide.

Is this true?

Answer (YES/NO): NO